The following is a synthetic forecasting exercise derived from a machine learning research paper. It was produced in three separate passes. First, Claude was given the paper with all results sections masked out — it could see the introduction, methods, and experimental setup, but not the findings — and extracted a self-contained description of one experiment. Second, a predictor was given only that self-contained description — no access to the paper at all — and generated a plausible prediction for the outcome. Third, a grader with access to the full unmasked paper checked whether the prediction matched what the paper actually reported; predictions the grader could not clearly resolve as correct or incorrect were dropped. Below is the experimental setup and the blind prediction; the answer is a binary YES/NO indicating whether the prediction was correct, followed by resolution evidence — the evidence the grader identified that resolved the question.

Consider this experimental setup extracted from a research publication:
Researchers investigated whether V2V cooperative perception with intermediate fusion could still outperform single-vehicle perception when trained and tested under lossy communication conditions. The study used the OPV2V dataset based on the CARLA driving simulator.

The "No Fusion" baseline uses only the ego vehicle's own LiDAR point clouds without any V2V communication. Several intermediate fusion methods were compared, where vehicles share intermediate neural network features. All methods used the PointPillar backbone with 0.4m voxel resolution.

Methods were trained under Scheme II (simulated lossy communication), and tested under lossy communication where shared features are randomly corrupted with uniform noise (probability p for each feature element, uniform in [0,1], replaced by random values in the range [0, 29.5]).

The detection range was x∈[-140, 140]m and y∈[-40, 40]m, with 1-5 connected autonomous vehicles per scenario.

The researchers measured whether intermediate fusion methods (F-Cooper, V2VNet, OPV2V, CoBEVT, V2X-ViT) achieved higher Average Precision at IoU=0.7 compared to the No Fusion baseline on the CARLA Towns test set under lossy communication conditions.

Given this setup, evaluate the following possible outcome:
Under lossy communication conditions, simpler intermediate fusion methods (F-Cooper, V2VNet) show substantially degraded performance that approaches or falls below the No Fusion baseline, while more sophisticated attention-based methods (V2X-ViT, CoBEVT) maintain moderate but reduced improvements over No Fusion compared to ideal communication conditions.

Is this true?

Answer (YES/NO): NO